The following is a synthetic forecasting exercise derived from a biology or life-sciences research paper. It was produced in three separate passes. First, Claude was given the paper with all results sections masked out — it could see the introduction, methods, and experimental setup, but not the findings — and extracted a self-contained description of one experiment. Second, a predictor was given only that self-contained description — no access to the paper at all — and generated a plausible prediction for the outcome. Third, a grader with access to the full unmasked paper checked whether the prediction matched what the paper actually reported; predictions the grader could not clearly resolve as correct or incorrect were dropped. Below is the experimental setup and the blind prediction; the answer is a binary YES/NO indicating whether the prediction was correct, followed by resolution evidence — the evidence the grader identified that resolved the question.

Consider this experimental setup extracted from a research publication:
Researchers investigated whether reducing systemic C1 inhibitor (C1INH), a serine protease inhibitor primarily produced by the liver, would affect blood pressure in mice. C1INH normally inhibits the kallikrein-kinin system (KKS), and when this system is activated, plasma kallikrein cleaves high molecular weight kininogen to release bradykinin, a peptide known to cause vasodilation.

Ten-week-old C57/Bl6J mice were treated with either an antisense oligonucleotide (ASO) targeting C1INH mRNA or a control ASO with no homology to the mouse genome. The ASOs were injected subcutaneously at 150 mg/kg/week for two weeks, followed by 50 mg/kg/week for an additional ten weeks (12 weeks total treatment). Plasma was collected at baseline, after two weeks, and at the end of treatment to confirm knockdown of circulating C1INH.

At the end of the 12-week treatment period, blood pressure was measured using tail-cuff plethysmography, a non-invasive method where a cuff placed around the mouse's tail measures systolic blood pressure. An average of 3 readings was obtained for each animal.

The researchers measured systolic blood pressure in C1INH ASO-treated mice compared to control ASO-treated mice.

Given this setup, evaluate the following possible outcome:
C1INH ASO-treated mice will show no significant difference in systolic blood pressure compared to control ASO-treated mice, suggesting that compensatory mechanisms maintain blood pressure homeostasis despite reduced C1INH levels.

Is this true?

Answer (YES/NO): NO